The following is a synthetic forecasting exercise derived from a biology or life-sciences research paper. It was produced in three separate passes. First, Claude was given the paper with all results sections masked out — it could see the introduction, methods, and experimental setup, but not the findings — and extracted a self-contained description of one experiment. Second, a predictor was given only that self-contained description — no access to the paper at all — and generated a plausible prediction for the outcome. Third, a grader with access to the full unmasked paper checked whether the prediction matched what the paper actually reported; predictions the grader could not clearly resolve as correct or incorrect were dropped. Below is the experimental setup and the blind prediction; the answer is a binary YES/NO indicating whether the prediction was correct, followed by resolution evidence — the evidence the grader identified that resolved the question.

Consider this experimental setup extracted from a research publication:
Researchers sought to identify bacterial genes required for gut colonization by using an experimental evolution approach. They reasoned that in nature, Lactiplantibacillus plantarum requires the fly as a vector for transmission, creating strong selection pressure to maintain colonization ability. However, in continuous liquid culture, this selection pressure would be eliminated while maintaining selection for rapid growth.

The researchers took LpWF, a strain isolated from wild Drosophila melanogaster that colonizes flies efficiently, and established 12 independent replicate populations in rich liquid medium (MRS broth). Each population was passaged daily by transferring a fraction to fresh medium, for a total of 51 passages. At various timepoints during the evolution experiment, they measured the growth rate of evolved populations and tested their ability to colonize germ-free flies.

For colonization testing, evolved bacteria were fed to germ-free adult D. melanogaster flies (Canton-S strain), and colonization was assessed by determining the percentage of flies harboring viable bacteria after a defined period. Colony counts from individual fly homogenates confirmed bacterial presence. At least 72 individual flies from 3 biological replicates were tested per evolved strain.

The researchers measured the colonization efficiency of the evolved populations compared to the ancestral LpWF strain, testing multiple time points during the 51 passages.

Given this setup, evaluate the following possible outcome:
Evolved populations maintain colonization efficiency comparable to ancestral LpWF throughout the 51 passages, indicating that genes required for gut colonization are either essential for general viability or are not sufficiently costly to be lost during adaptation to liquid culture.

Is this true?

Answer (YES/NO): NO